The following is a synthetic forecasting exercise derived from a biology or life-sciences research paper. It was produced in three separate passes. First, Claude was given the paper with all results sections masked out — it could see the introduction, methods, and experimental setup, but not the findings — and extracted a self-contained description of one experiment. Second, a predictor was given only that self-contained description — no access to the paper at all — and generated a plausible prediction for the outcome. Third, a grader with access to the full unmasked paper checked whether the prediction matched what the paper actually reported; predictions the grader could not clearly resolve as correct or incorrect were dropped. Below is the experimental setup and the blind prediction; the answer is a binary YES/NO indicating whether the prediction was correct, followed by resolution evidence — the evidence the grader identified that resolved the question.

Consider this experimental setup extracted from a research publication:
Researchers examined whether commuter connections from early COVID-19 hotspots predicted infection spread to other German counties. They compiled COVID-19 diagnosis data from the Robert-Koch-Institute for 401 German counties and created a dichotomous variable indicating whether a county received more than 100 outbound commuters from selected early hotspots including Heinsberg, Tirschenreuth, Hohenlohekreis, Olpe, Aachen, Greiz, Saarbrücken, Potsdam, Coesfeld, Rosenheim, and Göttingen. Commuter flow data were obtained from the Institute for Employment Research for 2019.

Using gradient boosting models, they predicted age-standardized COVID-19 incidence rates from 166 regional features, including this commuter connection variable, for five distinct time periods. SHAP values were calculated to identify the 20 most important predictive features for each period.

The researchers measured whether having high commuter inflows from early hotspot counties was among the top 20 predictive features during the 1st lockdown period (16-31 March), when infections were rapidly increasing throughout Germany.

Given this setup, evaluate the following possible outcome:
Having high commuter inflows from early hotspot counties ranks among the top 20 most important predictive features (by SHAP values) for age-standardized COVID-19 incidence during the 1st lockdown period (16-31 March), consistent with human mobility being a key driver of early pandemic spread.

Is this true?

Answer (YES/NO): NO